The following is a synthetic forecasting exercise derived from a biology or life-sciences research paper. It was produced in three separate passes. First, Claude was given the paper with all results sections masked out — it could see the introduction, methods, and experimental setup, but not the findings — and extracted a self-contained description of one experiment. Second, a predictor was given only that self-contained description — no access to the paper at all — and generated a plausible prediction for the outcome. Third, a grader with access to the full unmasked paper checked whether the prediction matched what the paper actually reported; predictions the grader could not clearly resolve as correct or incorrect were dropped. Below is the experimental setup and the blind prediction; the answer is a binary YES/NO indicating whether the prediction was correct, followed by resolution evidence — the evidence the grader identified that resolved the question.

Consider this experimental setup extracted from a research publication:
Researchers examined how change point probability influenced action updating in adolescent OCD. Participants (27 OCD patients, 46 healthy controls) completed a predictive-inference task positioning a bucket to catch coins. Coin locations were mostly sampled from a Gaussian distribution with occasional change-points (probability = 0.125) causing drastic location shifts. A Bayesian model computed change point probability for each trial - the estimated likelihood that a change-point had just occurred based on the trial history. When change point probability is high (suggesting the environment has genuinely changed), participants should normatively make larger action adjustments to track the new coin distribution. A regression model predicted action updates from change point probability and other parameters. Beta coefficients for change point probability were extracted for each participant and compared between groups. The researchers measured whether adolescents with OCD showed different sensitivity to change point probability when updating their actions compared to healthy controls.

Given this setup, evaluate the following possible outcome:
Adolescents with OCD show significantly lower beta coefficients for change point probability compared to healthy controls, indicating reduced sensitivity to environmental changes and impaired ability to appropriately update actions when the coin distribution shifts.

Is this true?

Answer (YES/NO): NO